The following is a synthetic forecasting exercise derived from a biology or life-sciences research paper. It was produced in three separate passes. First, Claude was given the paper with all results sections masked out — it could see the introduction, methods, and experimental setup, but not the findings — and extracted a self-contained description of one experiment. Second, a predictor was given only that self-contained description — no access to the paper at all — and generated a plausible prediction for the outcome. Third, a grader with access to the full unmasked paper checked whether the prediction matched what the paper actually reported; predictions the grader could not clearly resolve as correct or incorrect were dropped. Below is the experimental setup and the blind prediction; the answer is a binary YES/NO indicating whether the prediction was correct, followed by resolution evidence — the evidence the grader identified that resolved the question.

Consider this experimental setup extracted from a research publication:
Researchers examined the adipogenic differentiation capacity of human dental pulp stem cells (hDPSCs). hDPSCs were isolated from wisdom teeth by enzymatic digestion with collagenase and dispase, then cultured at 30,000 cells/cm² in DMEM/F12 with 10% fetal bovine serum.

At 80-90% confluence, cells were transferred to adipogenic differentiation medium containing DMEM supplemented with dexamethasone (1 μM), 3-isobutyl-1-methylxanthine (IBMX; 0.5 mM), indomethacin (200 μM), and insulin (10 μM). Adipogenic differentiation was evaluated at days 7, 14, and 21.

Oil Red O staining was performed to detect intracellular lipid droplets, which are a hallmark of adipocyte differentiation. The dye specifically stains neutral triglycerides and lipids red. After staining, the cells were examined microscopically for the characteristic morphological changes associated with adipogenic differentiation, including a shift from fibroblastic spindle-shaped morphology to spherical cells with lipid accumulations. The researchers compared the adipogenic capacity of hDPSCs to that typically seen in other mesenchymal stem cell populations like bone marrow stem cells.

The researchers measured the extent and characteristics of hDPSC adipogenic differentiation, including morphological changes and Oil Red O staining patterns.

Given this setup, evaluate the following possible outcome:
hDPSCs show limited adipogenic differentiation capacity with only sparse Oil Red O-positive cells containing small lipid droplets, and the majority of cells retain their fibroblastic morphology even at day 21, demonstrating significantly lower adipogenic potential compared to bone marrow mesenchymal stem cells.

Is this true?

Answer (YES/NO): YES